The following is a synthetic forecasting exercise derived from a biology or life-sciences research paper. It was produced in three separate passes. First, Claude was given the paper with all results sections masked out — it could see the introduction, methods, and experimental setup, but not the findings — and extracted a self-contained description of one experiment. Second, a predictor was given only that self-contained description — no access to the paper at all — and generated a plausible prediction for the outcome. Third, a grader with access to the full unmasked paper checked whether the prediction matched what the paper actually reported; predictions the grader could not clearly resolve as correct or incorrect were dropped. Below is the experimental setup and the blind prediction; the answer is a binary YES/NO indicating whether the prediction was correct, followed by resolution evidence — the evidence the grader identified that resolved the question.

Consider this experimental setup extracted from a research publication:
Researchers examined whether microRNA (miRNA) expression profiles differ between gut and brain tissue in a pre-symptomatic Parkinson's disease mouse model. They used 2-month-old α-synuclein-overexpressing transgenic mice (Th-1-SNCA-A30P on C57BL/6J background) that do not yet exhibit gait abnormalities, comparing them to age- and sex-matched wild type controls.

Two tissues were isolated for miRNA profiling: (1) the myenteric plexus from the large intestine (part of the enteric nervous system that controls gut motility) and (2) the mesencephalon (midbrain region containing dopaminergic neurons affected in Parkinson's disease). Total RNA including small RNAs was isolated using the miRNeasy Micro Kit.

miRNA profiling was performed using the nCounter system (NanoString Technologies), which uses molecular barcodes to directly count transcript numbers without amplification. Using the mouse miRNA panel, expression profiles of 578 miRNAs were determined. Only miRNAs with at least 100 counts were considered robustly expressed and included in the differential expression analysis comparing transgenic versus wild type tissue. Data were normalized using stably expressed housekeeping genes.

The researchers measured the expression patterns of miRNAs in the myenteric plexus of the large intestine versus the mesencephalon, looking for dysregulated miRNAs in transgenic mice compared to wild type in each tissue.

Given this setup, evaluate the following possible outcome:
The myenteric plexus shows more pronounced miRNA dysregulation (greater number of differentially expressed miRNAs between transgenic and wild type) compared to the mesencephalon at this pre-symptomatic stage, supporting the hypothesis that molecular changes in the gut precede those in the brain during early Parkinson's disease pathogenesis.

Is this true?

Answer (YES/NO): YES